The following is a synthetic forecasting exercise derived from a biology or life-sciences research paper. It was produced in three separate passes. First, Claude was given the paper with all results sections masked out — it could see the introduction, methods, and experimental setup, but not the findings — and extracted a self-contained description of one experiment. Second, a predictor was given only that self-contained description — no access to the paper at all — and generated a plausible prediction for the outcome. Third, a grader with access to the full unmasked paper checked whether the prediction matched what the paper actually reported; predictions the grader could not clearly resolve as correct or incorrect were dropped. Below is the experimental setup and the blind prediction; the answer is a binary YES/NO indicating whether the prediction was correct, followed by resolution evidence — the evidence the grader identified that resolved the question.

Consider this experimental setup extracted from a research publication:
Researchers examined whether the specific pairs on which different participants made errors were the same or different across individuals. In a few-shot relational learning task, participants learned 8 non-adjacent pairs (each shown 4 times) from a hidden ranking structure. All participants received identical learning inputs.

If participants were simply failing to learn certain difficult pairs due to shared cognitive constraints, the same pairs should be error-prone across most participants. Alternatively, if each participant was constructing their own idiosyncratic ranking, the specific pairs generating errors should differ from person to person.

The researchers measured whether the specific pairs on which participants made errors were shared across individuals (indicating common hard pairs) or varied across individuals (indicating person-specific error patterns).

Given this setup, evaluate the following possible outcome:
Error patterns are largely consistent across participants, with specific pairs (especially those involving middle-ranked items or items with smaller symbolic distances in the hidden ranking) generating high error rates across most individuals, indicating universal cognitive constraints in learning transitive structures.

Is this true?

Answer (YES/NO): NO